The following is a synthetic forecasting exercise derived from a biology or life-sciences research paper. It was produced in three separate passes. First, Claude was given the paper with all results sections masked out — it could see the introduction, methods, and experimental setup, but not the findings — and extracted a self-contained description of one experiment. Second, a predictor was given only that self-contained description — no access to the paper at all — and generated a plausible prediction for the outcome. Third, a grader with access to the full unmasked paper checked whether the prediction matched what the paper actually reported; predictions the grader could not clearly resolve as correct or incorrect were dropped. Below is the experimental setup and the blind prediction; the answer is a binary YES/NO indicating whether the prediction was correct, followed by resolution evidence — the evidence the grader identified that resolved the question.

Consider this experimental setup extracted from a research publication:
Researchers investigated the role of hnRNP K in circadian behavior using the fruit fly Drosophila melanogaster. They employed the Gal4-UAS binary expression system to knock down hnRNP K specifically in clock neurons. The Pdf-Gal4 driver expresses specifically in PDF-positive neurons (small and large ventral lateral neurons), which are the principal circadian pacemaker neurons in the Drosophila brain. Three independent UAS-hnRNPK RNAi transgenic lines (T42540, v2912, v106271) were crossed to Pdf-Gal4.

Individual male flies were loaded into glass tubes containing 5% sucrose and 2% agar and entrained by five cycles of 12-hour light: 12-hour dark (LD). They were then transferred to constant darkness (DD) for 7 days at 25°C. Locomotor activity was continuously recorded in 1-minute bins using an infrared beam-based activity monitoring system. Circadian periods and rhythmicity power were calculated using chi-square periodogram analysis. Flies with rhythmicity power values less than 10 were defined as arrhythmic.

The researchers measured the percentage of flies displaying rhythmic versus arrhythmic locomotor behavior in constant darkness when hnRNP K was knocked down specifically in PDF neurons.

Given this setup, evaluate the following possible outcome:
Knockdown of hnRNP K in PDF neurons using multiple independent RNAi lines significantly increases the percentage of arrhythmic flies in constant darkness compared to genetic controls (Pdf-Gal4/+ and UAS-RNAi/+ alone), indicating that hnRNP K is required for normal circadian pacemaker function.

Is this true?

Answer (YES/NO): NO